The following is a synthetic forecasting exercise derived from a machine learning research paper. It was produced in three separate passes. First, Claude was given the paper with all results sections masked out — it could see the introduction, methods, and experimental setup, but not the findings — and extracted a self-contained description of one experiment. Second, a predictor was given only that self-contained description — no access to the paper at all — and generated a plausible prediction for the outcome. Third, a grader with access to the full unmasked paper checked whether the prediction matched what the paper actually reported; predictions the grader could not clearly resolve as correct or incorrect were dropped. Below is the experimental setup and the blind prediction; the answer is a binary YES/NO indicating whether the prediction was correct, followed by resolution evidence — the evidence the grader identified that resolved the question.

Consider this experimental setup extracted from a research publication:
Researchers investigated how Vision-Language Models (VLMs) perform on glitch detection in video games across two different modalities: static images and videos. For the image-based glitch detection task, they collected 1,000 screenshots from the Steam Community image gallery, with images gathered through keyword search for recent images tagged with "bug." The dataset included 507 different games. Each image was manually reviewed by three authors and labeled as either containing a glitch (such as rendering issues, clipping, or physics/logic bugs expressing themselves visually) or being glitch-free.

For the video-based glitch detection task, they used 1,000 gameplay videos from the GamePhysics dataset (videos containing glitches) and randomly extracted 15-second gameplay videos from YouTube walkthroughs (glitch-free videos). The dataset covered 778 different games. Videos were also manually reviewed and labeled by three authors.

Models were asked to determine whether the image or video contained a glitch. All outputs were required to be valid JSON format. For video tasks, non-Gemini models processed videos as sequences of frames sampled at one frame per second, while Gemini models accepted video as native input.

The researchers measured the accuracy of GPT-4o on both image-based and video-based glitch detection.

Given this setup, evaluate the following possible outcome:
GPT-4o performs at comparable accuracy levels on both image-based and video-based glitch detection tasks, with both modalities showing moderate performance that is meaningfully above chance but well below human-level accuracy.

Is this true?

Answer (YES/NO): NO